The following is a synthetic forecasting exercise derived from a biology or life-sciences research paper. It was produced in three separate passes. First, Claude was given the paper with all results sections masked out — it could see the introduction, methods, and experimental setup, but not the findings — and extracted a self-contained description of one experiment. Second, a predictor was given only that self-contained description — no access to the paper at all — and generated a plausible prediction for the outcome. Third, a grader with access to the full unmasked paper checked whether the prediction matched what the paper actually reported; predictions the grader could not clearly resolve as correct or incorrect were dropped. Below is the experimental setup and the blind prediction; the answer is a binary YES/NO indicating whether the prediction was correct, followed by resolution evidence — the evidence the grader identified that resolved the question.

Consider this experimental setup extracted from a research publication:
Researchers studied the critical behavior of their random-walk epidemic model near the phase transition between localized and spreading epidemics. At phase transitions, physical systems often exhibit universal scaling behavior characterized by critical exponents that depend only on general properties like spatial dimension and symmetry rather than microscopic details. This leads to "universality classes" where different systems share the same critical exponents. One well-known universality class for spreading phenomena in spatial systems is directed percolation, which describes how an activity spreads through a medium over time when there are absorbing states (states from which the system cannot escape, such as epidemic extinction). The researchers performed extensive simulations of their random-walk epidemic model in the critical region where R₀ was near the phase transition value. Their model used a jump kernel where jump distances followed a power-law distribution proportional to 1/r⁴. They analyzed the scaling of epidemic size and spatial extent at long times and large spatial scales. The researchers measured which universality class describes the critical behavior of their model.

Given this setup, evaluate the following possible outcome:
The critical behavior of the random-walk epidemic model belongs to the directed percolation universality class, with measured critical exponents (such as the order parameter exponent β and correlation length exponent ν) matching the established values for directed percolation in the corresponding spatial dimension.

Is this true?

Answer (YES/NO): YES